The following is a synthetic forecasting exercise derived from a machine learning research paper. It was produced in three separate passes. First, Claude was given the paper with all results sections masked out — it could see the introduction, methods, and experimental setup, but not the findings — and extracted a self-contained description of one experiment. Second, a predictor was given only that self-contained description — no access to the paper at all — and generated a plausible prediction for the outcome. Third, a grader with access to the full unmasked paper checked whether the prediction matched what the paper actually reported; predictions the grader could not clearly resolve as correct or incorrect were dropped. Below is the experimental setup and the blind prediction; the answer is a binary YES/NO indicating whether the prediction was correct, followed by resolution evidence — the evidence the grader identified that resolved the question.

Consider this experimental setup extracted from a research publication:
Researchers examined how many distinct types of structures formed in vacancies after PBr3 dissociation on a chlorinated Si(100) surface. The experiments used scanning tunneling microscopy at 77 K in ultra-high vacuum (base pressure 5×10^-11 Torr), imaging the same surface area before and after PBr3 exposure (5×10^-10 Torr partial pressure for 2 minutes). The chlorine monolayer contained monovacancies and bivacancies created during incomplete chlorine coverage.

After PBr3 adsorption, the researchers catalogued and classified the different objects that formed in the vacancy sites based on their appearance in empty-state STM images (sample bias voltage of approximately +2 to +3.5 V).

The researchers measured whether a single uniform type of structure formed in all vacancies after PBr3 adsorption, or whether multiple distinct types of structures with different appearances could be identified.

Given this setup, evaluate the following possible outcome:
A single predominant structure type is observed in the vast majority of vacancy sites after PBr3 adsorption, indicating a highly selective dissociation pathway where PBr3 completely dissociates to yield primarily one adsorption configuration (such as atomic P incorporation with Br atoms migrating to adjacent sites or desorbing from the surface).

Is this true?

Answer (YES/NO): NO